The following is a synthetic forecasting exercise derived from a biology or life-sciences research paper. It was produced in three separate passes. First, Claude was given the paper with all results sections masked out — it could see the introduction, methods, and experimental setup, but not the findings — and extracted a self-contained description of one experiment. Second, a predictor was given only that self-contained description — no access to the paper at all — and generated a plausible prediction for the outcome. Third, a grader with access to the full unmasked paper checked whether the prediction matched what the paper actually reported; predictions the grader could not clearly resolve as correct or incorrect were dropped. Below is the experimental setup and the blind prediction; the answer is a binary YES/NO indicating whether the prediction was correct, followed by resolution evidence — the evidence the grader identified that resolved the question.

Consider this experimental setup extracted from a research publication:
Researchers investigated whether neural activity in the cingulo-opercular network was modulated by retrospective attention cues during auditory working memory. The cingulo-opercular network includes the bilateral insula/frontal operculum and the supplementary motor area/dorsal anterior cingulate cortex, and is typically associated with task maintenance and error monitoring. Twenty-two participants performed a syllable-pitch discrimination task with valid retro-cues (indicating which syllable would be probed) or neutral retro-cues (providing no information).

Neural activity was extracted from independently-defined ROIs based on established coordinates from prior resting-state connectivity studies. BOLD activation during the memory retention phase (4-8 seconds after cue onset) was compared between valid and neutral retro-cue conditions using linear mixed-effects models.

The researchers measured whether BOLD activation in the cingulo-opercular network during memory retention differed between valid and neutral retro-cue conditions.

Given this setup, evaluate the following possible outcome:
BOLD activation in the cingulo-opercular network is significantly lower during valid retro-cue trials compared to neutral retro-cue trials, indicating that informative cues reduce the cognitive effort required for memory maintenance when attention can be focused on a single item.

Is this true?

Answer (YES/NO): NO